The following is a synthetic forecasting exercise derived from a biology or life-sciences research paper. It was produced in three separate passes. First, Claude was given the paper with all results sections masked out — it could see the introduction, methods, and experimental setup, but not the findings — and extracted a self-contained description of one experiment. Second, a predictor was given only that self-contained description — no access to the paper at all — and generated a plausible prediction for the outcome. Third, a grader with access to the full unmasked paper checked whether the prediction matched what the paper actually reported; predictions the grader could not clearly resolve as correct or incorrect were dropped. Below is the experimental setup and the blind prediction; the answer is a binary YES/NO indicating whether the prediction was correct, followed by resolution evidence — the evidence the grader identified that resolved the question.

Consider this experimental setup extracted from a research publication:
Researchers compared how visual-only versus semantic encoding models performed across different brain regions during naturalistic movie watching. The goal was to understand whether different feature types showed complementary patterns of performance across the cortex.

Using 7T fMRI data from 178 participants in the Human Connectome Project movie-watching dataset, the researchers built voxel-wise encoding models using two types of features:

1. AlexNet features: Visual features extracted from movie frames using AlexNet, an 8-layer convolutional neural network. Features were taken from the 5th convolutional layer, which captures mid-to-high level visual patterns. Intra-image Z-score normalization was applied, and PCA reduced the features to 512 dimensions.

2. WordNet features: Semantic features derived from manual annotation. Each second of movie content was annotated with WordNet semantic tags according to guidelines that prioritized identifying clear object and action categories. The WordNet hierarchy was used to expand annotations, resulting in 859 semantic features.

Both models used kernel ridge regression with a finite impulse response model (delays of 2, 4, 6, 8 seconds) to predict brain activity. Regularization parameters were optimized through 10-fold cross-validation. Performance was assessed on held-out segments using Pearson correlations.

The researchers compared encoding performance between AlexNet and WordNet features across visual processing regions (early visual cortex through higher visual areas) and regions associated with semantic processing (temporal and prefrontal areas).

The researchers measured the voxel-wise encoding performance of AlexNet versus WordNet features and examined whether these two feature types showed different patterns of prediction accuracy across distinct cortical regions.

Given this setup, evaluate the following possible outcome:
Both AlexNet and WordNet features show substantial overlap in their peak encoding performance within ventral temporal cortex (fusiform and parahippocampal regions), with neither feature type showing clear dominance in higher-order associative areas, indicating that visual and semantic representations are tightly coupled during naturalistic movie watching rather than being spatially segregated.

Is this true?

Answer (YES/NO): NO